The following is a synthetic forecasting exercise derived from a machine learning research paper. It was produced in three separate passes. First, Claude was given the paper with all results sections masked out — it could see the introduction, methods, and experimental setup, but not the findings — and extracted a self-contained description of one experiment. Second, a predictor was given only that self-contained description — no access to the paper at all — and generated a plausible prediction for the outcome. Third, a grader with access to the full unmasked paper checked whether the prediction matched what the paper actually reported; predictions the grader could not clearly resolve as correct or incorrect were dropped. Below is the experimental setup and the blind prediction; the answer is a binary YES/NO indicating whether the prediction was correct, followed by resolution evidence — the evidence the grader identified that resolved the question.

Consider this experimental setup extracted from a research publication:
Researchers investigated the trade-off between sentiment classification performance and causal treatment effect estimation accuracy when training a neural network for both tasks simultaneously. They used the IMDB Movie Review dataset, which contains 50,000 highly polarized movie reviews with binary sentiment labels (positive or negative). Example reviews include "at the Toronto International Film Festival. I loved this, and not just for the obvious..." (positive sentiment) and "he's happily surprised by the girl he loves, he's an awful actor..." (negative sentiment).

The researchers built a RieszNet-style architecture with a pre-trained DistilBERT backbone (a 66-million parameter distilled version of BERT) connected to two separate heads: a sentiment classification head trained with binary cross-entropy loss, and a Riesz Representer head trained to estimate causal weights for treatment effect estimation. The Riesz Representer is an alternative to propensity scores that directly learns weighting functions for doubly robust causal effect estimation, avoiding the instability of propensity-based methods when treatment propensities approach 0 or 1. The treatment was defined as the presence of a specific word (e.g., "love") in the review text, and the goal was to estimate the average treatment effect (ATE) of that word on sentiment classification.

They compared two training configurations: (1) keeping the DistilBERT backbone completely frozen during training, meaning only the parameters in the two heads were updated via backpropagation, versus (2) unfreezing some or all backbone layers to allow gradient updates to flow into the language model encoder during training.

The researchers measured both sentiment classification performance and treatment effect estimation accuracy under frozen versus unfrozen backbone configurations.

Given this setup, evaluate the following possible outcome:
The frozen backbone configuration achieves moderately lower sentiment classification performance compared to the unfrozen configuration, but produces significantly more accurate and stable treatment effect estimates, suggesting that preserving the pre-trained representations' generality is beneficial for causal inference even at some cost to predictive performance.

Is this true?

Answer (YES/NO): NO